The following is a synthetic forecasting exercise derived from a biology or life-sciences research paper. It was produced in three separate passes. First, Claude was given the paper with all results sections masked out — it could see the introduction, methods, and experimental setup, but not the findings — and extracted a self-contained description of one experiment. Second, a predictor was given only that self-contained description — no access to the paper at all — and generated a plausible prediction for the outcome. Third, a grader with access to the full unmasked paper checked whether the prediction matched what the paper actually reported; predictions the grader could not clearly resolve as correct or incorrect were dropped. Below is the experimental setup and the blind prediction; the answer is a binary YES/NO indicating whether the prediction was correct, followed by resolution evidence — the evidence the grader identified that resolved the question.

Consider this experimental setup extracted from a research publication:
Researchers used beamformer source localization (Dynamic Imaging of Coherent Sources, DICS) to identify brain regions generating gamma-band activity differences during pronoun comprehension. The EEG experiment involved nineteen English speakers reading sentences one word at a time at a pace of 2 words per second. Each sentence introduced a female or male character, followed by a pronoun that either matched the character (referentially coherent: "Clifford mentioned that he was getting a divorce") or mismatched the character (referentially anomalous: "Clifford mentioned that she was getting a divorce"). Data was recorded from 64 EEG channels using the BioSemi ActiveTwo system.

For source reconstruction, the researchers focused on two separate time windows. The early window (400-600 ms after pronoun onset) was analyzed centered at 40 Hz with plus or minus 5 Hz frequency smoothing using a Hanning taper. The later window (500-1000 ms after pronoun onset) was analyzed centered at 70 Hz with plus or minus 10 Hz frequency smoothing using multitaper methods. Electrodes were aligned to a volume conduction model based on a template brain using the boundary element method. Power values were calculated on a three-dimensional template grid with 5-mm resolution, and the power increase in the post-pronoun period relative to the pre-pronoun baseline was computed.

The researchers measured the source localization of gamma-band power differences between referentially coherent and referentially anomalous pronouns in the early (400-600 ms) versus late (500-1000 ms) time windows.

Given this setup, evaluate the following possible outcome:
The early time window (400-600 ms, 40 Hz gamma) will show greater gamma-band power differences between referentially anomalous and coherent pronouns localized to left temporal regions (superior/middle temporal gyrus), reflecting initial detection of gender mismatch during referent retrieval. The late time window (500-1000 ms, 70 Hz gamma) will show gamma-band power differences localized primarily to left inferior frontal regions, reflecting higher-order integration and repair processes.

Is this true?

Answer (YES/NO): NO